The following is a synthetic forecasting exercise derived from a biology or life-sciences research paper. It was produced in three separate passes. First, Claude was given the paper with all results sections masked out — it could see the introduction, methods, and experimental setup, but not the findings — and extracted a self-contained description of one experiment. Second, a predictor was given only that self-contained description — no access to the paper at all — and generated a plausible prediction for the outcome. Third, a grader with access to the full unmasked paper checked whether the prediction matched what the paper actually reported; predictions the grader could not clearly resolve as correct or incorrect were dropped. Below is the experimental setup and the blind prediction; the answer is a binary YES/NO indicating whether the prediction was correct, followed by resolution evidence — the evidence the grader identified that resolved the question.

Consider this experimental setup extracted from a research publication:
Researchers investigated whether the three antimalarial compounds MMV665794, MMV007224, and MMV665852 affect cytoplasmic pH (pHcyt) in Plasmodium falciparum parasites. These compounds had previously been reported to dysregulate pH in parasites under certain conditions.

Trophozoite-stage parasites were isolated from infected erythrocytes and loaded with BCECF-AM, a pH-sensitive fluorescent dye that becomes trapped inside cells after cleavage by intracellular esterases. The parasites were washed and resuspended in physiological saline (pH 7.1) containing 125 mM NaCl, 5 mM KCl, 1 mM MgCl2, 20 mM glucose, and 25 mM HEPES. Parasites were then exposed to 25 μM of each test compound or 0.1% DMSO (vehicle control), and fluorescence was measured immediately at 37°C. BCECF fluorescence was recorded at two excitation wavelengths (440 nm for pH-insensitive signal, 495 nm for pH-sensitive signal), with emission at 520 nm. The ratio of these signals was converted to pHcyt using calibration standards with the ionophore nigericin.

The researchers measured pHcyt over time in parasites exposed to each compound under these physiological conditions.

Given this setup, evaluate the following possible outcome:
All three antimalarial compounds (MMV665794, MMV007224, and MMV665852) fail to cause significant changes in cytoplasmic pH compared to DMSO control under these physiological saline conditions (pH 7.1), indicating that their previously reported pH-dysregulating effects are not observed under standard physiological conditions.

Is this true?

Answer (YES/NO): NO